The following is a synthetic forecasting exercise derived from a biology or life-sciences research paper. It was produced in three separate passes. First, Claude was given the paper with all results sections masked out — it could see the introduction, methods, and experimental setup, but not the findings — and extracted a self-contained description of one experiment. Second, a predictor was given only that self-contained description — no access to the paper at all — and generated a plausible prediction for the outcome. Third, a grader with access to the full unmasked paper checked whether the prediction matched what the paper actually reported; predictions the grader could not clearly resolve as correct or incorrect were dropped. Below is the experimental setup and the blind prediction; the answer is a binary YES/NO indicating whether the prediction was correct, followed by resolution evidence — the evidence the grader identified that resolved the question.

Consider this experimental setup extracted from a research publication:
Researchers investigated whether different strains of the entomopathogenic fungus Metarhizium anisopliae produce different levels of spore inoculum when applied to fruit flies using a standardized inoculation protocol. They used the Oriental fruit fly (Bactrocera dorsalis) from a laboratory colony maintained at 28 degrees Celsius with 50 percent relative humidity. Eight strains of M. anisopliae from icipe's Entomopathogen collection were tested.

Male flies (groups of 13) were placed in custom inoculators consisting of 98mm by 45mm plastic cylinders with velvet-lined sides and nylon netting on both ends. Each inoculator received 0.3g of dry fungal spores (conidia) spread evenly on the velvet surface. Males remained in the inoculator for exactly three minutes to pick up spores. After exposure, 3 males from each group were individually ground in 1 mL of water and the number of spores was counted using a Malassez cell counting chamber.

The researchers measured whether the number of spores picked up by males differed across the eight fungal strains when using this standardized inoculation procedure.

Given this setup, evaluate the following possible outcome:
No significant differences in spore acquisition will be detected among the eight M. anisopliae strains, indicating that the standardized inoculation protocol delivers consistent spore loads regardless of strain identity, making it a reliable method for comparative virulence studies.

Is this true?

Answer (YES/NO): YES